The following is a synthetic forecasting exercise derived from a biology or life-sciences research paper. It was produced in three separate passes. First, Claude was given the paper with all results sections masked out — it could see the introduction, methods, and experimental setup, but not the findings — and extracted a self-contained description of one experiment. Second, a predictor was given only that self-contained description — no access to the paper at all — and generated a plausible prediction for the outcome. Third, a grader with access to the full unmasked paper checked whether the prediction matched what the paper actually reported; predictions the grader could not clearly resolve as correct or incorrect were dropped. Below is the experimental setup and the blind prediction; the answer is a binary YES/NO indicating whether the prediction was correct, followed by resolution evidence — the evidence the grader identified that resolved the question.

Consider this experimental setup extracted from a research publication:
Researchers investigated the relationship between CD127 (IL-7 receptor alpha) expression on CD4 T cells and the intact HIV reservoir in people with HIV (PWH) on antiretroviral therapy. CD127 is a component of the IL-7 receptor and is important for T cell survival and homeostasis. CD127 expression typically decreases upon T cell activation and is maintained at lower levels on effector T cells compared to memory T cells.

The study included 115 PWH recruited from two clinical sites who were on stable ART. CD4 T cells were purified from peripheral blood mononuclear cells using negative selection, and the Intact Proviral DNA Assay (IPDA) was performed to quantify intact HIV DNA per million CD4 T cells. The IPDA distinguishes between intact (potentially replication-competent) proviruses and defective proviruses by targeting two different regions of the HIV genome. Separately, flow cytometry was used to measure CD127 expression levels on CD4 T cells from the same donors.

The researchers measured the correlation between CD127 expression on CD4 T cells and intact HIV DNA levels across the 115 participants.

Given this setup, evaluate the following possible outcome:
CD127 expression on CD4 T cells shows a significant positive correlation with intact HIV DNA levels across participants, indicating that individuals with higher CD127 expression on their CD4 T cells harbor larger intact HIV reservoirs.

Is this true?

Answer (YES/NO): NO